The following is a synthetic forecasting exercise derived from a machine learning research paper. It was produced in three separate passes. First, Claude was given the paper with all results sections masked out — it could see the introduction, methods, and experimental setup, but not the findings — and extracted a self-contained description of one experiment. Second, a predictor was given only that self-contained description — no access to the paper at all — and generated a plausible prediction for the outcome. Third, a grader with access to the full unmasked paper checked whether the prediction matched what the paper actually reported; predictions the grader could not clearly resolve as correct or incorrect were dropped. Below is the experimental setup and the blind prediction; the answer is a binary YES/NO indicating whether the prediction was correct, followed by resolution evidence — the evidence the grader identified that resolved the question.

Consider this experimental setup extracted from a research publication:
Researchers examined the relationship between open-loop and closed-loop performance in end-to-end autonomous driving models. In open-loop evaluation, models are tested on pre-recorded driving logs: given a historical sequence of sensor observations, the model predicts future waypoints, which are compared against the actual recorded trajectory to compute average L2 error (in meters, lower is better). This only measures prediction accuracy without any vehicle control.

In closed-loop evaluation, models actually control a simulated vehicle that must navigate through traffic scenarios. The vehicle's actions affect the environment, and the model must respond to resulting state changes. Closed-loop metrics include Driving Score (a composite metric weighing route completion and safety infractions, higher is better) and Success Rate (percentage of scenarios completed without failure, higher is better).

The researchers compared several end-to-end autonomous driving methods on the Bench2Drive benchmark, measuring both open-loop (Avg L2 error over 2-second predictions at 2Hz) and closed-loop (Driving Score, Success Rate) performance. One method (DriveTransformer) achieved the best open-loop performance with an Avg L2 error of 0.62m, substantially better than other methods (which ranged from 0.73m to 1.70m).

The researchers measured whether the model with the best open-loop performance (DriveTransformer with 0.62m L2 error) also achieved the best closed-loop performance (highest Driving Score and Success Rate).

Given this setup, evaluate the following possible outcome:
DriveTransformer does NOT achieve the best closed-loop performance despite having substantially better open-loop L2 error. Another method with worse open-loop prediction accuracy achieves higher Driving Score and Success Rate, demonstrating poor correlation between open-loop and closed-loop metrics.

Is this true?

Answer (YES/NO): YES